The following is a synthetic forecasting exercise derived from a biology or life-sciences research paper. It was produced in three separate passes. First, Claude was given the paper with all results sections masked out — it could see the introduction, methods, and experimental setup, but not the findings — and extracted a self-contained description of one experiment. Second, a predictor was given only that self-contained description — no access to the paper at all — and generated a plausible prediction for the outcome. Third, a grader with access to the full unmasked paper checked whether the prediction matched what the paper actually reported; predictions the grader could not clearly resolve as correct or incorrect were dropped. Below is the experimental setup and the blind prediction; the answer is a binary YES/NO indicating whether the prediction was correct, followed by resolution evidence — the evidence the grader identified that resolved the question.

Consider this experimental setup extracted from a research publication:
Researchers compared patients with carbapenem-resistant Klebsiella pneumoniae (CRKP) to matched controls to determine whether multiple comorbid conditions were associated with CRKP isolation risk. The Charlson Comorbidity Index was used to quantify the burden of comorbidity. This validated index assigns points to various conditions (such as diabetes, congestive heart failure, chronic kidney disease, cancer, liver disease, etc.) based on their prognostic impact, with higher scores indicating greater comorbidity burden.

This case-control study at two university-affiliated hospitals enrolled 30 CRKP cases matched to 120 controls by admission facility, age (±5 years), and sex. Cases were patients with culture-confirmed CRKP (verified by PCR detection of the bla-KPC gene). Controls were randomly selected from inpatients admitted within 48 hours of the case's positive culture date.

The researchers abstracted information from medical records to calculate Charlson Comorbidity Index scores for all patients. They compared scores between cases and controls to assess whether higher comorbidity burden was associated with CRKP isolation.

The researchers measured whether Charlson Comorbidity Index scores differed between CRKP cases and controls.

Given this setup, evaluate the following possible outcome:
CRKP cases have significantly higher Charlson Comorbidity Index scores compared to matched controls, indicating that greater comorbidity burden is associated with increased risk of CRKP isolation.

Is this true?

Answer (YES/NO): YES